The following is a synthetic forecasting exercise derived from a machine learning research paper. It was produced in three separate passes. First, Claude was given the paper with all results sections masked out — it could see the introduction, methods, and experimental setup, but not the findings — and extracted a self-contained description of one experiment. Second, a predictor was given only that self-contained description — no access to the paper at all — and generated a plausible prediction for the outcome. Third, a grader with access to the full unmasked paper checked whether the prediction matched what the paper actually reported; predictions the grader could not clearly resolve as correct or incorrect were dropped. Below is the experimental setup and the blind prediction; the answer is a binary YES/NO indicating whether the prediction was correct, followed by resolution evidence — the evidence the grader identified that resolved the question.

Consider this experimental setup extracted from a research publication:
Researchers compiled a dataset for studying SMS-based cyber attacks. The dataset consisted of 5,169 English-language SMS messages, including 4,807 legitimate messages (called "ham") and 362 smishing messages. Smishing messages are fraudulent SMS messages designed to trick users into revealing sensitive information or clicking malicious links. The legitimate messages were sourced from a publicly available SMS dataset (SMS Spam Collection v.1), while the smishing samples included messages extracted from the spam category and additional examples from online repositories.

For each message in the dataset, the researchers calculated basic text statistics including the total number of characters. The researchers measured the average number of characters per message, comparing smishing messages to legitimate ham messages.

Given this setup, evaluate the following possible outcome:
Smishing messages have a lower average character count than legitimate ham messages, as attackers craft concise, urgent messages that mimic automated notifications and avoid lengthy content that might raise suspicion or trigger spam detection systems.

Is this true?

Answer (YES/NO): NO